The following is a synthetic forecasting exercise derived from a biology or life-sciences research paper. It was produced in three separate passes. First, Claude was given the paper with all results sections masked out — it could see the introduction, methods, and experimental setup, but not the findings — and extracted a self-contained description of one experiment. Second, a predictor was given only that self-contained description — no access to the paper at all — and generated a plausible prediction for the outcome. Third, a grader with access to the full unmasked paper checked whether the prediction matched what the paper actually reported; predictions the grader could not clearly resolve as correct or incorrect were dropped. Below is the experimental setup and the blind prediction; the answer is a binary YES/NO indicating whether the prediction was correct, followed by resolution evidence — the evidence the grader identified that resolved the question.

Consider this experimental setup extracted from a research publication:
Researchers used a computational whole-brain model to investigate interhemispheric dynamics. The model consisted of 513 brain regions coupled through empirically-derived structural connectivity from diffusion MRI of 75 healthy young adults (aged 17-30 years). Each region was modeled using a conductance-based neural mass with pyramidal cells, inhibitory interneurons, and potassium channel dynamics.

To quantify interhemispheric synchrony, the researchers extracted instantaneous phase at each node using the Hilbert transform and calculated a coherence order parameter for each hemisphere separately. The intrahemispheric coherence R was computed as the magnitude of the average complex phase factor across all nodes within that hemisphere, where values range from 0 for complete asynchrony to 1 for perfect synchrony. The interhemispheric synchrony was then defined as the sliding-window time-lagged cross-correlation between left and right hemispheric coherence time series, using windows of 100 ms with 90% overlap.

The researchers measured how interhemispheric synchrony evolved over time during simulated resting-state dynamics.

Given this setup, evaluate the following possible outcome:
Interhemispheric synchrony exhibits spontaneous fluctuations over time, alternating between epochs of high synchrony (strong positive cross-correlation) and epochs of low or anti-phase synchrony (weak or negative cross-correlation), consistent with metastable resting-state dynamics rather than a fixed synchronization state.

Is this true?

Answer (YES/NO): YES